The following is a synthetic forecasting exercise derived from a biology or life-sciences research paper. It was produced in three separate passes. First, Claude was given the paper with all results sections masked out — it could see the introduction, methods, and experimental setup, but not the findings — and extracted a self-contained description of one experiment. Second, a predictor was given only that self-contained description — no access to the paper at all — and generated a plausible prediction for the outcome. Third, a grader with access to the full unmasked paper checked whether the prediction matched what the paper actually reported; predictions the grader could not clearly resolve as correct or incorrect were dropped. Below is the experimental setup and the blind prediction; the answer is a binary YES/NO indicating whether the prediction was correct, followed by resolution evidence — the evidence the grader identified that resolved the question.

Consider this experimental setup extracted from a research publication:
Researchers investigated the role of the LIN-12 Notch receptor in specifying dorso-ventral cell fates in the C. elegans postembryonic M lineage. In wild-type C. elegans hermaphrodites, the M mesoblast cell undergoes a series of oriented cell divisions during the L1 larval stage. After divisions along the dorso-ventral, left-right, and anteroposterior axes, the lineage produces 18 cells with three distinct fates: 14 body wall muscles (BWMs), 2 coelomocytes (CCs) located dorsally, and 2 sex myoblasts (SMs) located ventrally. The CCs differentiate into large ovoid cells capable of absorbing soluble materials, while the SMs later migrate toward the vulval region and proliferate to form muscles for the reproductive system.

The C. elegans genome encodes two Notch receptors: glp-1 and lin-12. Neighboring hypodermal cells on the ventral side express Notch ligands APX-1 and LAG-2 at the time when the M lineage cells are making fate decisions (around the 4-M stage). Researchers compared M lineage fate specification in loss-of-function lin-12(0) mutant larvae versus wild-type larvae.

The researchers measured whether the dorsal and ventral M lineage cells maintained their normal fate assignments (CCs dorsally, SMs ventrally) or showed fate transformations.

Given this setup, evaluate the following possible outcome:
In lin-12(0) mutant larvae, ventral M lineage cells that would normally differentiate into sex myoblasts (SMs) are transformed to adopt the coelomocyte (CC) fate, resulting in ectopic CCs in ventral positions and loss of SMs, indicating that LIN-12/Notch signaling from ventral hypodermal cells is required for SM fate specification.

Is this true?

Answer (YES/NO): YES